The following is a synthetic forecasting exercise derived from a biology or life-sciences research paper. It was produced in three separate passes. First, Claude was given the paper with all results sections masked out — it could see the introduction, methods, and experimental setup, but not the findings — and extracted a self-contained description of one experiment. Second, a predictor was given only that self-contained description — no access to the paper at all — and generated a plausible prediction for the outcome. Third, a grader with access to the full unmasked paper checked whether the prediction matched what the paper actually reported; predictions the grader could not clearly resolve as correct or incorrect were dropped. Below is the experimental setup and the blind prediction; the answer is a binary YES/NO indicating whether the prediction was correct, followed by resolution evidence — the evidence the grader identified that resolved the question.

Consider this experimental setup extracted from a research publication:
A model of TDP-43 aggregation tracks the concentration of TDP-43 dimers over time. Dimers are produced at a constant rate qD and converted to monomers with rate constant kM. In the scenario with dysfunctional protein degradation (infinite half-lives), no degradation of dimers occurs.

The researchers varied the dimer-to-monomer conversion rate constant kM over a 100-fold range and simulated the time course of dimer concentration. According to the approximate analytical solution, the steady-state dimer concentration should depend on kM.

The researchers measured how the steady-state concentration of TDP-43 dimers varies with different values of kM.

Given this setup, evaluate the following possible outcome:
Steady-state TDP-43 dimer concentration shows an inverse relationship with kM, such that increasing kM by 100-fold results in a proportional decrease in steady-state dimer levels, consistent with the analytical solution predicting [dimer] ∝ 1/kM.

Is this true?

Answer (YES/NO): YES